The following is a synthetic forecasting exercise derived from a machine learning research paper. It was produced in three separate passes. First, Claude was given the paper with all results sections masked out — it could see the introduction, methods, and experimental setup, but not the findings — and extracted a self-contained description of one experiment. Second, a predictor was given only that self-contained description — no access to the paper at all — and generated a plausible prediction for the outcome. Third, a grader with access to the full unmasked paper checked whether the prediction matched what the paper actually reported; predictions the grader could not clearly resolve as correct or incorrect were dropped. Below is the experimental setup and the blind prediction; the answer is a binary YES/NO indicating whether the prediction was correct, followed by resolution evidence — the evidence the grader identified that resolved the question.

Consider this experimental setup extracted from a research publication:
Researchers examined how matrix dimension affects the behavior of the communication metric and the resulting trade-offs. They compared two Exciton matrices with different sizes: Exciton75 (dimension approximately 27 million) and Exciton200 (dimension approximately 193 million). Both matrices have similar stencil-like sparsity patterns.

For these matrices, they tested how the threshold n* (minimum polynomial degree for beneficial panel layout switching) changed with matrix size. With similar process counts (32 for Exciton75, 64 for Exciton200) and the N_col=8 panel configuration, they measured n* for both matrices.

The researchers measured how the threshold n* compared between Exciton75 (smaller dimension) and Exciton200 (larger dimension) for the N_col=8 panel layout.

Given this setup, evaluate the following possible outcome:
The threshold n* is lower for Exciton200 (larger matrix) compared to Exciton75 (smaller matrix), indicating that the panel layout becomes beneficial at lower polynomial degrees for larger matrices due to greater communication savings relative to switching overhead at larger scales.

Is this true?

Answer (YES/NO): NO